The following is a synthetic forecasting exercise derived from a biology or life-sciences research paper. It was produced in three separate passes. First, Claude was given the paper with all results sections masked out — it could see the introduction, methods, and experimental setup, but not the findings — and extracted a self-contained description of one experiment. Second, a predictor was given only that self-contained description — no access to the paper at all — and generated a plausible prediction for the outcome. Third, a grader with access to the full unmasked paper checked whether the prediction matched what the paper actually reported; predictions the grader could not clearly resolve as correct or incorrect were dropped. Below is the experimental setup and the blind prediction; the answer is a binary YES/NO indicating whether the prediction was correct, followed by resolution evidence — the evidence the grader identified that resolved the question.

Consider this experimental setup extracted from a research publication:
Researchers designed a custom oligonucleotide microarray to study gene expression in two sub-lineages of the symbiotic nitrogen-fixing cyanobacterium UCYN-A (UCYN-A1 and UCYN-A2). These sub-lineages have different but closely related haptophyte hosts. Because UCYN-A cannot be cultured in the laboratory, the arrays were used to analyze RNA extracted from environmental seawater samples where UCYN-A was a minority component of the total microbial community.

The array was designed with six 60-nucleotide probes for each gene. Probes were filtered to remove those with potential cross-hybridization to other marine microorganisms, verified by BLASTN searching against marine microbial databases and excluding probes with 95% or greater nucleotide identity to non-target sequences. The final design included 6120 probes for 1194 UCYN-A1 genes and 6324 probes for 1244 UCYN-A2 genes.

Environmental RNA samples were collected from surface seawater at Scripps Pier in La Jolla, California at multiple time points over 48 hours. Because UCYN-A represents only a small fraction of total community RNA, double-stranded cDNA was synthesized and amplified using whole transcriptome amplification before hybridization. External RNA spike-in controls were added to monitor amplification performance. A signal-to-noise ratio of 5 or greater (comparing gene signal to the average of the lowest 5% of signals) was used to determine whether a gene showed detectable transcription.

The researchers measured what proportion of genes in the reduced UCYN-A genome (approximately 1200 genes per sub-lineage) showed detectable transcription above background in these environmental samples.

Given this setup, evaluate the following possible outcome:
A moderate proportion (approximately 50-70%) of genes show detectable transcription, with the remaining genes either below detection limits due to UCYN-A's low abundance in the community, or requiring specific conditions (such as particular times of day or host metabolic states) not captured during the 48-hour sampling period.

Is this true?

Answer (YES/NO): NO